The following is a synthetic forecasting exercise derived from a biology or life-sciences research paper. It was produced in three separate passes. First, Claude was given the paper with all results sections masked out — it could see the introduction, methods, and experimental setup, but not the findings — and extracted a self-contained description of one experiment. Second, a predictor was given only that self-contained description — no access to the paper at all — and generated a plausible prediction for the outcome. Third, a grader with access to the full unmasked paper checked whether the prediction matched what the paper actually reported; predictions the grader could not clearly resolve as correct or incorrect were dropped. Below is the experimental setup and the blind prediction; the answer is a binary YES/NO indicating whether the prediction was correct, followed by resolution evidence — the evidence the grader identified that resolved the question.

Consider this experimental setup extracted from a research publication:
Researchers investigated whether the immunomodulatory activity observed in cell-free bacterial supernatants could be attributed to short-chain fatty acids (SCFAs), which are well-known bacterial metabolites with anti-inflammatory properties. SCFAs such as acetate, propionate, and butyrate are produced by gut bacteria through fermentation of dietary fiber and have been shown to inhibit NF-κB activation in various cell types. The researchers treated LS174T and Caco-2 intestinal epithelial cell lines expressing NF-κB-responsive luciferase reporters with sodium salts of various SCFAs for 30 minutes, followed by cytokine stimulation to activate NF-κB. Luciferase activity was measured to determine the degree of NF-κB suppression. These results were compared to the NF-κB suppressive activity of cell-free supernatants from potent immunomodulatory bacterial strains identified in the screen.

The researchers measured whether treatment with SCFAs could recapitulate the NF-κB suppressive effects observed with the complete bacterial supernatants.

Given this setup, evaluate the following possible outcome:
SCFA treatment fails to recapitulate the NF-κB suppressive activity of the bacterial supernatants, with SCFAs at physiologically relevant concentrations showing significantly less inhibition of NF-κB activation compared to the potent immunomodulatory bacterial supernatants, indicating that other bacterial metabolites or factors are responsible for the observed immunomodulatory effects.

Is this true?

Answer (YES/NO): NO